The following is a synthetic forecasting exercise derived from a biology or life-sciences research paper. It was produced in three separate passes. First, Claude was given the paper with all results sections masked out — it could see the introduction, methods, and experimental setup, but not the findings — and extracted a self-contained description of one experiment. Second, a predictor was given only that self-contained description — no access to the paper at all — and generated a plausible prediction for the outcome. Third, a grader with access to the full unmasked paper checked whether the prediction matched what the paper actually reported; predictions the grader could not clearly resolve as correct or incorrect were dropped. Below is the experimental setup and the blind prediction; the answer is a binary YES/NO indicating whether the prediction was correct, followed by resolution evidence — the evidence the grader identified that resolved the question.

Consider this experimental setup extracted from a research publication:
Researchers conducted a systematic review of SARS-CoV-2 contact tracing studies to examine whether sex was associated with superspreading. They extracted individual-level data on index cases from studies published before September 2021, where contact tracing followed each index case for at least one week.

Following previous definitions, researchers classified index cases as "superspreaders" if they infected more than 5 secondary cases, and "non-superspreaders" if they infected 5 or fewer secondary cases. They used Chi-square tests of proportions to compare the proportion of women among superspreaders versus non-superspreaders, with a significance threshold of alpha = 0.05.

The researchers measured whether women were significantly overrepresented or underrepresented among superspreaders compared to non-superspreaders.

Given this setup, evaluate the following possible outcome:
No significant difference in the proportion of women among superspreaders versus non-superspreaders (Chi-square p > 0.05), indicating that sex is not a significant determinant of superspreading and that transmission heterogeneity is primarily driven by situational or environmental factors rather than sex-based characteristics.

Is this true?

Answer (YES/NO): YES